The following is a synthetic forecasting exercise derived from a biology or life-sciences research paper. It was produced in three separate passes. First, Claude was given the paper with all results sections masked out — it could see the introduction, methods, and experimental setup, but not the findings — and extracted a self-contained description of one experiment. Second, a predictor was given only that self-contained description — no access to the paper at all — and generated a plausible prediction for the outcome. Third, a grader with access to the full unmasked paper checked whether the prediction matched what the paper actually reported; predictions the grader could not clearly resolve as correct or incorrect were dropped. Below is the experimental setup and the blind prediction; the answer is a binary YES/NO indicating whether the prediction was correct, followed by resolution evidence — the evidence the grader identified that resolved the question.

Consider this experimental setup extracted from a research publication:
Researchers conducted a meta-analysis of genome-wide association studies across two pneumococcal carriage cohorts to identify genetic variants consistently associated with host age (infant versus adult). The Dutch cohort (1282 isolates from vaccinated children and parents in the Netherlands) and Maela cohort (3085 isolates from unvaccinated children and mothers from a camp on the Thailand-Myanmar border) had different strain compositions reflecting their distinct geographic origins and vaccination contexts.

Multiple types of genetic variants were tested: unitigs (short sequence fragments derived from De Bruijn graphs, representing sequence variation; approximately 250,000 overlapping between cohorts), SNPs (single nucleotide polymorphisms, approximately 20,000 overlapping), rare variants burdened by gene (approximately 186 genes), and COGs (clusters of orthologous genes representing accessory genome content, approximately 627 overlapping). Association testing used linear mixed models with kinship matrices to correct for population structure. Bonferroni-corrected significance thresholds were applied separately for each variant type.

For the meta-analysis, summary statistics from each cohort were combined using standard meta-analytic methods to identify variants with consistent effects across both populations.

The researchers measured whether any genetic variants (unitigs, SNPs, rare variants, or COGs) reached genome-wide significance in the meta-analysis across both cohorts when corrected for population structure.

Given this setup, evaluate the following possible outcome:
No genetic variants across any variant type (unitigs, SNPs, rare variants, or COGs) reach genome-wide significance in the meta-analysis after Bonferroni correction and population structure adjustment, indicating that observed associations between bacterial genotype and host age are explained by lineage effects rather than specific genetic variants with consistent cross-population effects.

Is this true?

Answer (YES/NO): NO